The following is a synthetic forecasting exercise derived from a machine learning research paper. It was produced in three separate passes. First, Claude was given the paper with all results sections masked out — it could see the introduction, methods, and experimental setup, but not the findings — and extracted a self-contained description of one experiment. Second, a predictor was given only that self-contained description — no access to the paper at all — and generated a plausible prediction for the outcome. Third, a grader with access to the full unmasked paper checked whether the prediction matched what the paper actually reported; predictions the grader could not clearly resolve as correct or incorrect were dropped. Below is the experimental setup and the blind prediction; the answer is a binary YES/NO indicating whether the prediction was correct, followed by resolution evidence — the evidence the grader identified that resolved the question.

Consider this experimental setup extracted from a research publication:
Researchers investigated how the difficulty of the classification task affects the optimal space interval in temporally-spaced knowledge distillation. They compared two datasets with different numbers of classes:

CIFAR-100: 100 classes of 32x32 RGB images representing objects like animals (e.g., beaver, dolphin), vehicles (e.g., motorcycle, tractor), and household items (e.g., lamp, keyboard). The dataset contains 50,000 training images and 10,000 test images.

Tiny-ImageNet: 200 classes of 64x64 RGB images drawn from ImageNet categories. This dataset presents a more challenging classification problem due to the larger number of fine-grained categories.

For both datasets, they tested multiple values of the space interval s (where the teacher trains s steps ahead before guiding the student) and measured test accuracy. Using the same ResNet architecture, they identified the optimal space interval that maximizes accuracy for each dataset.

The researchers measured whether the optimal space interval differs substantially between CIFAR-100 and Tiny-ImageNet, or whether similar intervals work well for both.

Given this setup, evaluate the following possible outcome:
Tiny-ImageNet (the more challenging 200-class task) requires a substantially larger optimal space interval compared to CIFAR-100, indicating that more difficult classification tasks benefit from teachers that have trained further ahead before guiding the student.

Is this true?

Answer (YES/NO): NO